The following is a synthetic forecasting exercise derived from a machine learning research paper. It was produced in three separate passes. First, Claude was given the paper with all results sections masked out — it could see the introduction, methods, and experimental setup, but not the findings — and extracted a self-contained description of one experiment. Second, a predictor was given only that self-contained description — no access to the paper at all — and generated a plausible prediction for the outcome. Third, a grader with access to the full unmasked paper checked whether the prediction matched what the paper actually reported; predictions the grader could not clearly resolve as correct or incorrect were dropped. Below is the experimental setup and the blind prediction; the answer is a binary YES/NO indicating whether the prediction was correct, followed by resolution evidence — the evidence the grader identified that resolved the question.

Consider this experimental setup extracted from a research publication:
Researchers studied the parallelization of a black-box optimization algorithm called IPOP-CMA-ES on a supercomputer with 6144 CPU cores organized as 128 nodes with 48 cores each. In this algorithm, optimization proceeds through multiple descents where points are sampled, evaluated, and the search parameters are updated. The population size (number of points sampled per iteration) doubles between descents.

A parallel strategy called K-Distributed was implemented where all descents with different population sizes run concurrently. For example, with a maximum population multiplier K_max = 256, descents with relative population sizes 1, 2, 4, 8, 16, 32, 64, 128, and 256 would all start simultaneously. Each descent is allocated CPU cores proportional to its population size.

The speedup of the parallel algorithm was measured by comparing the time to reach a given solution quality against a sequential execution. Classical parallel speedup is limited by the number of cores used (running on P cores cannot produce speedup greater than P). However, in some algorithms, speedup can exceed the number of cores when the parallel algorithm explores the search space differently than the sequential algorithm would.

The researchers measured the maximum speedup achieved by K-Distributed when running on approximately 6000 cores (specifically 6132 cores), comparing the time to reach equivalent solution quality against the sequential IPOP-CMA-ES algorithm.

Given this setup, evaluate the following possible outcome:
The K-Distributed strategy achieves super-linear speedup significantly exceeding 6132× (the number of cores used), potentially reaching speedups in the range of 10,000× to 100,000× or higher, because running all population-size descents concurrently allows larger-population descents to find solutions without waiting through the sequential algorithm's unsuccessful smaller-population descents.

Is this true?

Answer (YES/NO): YES